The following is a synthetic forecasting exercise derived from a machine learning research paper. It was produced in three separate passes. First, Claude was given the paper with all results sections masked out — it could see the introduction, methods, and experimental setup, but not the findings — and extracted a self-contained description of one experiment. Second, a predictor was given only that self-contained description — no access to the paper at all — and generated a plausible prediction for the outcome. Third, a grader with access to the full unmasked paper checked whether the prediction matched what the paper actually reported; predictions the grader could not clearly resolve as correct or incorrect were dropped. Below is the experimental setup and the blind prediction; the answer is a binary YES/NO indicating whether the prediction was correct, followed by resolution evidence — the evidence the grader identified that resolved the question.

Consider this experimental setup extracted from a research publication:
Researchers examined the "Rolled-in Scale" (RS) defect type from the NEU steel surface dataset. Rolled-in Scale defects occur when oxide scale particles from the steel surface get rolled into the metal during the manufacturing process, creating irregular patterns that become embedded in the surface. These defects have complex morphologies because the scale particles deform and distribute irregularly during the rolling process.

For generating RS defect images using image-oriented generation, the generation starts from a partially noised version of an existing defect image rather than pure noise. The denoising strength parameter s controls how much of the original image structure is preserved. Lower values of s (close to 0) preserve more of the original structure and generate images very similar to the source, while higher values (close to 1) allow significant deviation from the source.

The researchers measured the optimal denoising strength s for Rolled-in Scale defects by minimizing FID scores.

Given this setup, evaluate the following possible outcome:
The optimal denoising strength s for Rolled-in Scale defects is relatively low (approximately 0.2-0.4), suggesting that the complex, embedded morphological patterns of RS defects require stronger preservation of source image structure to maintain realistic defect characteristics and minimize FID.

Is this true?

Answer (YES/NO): NO